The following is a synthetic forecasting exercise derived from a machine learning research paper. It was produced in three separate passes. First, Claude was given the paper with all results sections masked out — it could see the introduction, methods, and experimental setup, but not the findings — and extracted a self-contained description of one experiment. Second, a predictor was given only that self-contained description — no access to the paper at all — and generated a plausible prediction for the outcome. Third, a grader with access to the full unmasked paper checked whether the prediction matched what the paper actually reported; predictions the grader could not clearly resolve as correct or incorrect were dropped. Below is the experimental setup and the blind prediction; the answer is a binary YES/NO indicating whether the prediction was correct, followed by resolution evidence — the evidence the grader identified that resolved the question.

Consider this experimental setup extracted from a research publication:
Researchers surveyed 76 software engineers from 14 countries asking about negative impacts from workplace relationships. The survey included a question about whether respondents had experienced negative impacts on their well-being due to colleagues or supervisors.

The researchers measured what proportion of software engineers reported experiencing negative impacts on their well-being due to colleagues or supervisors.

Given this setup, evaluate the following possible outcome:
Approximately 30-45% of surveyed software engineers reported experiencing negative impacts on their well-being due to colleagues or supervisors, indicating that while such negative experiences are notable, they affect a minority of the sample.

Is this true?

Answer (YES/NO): YES